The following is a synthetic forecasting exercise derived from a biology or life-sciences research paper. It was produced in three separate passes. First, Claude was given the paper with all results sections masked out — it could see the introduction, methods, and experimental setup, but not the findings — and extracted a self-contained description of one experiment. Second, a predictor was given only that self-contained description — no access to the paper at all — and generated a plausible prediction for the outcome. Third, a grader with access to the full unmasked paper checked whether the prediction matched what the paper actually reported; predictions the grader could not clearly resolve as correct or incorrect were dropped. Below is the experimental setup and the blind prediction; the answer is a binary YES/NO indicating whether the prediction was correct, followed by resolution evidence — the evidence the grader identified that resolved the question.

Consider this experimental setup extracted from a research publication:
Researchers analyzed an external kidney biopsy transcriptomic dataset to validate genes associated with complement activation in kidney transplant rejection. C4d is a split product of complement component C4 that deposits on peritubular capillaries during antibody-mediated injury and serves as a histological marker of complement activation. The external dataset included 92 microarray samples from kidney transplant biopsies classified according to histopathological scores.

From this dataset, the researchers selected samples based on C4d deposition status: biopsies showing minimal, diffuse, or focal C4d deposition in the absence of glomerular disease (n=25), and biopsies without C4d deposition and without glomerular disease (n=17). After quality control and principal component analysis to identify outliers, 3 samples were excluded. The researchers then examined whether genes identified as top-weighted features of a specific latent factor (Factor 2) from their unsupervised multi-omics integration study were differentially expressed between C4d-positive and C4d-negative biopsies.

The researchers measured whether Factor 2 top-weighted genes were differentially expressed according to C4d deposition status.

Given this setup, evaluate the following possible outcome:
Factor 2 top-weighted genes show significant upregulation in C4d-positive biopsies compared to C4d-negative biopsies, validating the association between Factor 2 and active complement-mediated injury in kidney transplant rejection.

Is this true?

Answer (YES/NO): YES